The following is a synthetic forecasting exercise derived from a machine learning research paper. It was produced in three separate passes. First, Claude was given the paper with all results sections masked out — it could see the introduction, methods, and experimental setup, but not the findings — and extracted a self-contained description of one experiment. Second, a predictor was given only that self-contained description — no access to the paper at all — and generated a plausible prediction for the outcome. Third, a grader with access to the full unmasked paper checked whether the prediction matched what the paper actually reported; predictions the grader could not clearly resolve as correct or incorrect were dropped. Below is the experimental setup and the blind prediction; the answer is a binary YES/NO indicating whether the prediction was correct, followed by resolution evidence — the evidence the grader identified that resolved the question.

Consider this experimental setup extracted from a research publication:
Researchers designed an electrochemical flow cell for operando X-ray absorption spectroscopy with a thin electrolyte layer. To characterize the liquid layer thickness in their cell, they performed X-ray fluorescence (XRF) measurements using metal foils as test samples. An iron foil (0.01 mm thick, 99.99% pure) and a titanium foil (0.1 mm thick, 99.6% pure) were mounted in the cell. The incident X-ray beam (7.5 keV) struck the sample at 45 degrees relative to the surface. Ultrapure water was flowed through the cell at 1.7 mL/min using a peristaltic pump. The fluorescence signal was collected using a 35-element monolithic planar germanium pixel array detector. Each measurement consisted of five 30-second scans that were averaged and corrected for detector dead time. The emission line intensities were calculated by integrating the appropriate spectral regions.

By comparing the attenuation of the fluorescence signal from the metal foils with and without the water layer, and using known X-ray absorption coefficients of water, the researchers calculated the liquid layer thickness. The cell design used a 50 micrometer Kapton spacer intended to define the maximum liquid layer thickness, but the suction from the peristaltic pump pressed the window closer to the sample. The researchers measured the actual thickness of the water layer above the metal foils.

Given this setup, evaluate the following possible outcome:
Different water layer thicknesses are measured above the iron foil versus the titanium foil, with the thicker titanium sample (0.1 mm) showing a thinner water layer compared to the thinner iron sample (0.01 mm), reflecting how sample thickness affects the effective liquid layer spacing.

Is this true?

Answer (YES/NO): NO